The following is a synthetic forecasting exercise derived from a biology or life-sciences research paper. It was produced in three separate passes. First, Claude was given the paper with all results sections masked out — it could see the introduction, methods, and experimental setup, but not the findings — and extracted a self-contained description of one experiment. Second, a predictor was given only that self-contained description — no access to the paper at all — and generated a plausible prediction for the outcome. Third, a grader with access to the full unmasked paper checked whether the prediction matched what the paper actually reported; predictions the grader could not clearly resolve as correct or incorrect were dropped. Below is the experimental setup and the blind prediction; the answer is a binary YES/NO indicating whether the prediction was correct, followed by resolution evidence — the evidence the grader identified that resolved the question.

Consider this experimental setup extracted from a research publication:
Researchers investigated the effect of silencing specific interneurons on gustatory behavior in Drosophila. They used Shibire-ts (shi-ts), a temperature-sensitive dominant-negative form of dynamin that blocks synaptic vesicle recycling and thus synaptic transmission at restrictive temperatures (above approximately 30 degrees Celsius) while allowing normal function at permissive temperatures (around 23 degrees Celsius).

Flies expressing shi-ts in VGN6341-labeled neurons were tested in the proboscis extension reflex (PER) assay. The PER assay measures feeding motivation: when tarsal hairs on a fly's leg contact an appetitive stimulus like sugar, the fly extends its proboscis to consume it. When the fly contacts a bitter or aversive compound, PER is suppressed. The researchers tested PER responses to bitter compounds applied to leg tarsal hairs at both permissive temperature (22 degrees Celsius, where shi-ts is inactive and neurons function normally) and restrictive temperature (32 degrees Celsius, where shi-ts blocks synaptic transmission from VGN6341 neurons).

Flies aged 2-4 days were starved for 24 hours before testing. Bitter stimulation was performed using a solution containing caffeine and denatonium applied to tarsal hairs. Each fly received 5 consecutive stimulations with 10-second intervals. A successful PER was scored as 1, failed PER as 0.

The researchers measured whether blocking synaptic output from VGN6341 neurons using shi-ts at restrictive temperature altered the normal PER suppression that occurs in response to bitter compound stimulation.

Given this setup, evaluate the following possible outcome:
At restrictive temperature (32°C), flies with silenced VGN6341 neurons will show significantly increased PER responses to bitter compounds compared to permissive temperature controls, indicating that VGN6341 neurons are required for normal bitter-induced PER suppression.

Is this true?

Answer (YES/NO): YES